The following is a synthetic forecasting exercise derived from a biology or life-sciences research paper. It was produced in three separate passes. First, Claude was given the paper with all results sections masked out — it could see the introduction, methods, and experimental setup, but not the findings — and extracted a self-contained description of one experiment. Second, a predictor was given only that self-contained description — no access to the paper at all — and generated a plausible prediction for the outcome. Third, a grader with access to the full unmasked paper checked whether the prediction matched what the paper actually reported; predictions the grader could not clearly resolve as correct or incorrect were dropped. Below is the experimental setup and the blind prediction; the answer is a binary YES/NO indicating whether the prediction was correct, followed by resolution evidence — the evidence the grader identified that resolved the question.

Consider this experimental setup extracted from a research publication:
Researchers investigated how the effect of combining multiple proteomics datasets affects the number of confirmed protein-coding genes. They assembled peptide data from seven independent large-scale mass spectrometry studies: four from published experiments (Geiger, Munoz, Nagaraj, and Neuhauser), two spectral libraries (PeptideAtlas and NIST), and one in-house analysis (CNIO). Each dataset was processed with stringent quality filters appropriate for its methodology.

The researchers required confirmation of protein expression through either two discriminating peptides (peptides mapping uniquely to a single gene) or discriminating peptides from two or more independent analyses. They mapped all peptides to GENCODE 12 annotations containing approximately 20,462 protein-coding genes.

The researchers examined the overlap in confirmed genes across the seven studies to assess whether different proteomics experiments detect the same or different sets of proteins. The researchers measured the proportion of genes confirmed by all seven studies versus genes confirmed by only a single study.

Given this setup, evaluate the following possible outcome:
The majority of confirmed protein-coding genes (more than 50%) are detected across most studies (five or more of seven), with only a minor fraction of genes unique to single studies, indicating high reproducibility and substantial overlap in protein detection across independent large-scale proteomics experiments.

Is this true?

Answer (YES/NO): YES